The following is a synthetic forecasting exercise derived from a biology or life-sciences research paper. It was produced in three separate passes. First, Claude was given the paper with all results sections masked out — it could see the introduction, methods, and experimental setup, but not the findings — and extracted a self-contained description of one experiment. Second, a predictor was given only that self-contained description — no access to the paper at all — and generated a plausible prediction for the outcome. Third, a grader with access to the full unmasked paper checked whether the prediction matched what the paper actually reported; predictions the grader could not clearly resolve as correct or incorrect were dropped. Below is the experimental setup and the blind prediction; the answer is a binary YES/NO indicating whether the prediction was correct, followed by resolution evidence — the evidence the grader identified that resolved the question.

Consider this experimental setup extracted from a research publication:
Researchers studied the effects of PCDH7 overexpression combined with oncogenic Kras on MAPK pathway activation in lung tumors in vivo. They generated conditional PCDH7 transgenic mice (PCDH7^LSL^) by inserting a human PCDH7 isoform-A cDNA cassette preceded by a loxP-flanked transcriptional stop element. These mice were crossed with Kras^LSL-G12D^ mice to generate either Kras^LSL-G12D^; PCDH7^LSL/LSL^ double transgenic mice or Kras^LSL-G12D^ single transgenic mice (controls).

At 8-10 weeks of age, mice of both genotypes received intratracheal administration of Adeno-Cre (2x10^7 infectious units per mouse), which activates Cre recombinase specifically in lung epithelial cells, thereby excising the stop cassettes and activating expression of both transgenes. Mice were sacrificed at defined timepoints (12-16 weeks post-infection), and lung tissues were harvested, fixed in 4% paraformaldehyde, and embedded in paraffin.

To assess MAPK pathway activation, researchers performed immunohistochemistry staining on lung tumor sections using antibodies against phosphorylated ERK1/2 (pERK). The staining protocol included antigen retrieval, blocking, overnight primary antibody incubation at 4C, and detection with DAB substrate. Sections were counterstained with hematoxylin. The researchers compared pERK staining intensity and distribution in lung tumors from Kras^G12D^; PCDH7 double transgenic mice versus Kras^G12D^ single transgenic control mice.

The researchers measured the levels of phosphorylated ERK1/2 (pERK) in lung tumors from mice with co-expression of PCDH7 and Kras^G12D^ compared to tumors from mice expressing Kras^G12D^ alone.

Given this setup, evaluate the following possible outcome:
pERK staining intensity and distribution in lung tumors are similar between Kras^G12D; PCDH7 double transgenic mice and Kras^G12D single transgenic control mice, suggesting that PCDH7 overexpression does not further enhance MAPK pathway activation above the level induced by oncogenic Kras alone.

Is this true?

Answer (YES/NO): NO